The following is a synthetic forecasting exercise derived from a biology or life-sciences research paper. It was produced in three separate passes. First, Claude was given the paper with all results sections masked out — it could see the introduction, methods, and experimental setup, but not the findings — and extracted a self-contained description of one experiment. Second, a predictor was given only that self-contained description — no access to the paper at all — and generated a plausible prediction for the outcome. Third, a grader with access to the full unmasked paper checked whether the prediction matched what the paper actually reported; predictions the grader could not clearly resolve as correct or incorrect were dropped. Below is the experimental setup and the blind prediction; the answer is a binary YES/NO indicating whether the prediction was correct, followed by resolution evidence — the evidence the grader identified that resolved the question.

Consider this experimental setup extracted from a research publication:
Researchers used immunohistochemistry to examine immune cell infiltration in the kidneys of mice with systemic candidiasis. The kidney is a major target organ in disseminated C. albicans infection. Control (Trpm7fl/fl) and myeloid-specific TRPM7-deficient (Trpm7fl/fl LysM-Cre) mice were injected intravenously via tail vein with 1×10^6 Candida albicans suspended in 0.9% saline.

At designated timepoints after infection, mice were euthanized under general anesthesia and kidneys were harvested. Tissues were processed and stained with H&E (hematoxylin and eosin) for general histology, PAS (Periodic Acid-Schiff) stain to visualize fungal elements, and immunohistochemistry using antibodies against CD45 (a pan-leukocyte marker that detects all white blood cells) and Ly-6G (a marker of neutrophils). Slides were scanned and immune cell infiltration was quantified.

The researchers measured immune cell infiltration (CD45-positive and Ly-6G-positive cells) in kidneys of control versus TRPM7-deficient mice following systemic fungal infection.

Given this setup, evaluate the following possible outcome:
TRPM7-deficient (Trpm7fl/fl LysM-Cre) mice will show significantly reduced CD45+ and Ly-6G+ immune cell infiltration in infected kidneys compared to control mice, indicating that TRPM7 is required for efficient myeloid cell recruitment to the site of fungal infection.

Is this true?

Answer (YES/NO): NO